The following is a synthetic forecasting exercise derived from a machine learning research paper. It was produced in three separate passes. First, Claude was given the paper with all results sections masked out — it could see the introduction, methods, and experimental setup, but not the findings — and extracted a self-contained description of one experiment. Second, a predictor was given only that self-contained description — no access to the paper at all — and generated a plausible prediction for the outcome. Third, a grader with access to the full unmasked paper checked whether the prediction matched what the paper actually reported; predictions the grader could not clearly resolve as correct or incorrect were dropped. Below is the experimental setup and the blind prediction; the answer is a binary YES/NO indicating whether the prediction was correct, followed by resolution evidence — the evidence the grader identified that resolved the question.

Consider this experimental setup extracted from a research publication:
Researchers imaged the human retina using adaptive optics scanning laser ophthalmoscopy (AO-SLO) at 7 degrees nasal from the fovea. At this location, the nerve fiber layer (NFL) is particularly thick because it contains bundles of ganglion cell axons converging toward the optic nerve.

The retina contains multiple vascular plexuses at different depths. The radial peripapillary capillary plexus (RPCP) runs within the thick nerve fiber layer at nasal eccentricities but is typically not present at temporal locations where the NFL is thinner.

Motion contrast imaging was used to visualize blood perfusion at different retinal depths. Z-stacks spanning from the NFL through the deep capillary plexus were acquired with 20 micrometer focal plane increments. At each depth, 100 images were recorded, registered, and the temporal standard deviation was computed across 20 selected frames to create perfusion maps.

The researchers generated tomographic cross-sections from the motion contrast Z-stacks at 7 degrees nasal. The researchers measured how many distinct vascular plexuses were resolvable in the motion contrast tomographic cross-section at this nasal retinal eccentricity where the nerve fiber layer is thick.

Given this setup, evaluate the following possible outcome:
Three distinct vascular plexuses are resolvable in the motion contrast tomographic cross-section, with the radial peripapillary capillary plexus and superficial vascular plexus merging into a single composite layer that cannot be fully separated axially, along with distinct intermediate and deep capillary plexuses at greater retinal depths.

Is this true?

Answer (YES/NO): NO